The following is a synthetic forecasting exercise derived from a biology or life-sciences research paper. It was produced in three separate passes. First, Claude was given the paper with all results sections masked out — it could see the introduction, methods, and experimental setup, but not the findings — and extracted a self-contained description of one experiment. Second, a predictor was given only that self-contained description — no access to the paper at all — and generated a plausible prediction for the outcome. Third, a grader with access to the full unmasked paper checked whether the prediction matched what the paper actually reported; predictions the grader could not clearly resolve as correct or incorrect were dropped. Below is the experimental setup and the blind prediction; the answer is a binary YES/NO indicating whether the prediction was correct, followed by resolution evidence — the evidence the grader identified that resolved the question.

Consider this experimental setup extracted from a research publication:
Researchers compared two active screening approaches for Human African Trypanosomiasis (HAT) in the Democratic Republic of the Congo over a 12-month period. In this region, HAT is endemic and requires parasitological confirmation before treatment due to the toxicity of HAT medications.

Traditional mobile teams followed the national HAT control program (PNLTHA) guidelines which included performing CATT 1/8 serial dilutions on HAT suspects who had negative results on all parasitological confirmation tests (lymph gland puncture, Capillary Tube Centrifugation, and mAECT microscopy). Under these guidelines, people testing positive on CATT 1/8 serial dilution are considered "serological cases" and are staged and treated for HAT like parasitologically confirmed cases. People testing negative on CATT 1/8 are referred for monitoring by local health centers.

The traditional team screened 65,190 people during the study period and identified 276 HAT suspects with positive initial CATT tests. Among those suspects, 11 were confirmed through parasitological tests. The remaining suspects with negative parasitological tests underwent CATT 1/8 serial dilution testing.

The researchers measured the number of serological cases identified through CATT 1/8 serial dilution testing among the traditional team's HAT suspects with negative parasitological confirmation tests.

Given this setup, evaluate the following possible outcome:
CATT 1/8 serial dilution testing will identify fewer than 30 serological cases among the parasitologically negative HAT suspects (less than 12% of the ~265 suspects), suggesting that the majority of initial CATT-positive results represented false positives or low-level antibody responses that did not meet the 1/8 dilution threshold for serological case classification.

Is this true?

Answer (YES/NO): YES